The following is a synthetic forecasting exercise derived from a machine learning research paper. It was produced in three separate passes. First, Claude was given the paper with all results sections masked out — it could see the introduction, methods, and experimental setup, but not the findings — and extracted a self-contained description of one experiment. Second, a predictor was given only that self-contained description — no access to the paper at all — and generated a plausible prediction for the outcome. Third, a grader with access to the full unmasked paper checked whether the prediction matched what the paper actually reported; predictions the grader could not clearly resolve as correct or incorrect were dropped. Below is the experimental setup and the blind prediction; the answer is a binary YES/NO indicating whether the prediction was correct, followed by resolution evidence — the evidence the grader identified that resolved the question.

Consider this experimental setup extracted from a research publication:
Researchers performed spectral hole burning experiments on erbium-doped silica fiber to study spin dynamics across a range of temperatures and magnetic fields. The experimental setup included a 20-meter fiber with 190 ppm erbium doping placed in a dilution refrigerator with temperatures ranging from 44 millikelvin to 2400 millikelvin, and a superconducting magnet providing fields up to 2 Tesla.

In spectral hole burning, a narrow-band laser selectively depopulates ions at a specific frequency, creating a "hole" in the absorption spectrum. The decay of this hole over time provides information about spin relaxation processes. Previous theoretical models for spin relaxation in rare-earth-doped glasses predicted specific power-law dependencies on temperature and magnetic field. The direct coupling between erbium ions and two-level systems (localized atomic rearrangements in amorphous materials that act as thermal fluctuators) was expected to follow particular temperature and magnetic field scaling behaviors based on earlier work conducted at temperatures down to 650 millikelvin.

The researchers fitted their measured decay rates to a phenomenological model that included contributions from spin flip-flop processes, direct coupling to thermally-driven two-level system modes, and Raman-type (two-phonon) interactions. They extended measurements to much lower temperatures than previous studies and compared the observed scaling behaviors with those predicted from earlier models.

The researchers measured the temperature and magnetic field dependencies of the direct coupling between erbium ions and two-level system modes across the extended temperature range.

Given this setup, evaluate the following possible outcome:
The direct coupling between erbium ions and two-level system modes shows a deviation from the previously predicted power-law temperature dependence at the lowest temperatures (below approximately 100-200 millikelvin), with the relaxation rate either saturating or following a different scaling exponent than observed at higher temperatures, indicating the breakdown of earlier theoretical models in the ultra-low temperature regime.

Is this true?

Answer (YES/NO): NO